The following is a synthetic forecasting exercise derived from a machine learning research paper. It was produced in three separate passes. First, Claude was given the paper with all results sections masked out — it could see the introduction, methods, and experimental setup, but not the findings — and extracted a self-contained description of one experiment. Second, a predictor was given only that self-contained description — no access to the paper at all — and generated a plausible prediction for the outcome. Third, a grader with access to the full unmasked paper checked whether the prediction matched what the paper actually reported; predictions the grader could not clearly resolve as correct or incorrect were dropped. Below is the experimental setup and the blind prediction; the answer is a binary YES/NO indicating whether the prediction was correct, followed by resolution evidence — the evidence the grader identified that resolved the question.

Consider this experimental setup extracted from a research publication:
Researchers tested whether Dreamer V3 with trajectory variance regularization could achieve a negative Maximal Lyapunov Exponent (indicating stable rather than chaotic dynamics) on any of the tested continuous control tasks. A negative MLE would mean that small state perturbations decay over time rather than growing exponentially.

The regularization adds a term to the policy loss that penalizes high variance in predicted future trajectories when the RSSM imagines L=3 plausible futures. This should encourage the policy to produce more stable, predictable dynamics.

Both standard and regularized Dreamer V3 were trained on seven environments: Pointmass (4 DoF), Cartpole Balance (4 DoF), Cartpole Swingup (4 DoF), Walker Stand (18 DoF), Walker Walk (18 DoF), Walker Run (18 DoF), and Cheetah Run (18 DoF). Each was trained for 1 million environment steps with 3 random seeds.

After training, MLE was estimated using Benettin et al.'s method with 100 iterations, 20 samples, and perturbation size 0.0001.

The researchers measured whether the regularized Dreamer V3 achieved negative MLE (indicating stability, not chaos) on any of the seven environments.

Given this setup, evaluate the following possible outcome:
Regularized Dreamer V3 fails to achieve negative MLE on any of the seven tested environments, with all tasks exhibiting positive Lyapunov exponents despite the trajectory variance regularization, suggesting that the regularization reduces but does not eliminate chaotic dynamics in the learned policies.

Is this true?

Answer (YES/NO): NO